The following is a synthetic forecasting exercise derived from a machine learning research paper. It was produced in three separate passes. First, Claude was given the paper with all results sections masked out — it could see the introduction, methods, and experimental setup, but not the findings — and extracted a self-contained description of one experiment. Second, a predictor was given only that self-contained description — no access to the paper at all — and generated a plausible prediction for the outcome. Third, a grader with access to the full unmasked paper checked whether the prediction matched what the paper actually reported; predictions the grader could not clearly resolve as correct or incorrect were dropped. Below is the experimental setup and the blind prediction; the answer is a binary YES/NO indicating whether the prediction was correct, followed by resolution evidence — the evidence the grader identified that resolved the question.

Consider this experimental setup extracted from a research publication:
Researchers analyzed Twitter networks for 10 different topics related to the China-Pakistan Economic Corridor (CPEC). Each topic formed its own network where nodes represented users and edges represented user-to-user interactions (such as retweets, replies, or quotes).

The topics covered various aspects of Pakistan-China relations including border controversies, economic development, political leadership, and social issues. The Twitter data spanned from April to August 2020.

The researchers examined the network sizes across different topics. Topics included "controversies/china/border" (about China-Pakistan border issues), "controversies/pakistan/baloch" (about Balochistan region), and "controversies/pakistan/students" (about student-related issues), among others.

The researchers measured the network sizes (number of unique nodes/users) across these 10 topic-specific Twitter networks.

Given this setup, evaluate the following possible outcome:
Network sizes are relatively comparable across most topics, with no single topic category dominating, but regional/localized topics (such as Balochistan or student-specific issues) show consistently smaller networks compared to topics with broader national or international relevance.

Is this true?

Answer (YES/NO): NO